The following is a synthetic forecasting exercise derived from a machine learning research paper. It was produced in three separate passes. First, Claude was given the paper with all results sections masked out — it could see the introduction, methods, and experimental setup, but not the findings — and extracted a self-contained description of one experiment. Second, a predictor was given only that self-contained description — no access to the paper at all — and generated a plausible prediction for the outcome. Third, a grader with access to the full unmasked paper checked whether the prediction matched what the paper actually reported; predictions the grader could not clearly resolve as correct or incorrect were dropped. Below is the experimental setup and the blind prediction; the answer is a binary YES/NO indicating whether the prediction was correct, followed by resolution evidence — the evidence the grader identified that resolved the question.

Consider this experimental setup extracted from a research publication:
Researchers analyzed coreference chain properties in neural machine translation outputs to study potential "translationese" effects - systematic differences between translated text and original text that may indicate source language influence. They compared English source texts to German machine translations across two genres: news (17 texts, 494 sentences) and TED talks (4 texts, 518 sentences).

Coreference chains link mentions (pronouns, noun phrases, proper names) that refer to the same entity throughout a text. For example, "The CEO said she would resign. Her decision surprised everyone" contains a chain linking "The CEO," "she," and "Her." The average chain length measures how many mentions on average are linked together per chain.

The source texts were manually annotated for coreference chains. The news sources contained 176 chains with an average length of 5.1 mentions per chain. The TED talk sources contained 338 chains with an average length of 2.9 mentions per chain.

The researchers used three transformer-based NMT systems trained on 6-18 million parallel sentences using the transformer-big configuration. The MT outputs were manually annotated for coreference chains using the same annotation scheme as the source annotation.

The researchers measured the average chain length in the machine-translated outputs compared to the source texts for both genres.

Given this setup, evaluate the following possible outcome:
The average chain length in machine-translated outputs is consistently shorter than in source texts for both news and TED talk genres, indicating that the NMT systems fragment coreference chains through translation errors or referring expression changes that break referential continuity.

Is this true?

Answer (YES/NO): NO